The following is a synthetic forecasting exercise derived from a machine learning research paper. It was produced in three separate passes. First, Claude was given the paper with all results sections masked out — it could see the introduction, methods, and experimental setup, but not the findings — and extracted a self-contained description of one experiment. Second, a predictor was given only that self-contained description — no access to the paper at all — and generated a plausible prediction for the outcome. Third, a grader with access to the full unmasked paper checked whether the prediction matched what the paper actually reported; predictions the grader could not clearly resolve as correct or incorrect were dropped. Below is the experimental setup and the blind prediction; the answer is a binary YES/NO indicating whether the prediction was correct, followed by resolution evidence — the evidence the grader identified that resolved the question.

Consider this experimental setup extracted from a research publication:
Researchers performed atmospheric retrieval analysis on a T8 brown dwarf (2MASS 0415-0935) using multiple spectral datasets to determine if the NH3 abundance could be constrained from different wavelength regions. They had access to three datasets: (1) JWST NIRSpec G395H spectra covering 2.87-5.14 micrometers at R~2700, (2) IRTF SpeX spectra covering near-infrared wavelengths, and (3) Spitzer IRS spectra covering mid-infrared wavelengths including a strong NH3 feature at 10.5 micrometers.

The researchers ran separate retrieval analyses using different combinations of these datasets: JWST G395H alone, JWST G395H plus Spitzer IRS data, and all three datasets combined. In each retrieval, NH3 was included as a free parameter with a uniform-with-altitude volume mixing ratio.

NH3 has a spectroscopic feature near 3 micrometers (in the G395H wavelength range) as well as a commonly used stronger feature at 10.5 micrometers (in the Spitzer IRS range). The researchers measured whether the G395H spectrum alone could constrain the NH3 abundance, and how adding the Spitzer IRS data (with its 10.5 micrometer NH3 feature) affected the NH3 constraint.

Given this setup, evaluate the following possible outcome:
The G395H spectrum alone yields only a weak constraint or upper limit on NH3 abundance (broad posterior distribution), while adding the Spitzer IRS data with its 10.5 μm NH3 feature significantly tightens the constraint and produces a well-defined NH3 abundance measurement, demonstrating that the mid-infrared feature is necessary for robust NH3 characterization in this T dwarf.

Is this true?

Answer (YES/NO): NO